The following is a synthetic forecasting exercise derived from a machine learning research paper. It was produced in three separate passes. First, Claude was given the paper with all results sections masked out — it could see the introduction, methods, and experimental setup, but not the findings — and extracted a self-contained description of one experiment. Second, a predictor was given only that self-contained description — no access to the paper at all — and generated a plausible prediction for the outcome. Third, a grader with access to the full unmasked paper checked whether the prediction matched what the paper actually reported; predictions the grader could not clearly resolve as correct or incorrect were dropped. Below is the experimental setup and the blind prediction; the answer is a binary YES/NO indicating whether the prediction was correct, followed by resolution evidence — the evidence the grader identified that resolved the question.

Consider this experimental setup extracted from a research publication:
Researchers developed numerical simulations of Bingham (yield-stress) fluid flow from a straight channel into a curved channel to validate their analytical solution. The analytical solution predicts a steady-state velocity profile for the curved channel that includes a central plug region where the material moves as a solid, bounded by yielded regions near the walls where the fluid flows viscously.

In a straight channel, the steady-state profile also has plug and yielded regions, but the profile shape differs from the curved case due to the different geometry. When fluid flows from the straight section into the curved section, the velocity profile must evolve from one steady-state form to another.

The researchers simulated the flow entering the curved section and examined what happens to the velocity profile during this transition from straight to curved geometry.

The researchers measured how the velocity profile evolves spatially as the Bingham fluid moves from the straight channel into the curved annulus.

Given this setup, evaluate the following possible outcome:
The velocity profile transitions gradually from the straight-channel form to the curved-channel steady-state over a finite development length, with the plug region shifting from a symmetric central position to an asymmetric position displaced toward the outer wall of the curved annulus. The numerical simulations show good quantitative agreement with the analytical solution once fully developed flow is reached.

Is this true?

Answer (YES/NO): NO